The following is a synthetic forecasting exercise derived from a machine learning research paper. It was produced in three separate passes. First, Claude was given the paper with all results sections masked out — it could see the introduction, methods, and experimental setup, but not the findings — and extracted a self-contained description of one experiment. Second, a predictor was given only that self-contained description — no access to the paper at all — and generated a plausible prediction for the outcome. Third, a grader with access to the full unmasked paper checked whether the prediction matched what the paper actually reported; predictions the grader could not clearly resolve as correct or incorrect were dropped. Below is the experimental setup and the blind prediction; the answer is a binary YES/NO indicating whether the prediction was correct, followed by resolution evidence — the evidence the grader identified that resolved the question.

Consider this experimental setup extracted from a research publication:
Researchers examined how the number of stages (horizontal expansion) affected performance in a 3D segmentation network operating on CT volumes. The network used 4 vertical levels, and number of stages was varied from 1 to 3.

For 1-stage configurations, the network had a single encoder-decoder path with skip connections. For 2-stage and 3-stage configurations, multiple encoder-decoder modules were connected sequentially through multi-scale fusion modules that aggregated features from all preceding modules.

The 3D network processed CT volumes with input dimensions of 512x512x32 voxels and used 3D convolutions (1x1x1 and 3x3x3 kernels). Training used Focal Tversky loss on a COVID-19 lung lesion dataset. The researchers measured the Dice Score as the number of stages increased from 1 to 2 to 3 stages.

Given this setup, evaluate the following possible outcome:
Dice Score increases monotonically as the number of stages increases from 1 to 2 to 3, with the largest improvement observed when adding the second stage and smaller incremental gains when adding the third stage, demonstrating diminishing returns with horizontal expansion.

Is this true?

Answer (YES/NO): NO